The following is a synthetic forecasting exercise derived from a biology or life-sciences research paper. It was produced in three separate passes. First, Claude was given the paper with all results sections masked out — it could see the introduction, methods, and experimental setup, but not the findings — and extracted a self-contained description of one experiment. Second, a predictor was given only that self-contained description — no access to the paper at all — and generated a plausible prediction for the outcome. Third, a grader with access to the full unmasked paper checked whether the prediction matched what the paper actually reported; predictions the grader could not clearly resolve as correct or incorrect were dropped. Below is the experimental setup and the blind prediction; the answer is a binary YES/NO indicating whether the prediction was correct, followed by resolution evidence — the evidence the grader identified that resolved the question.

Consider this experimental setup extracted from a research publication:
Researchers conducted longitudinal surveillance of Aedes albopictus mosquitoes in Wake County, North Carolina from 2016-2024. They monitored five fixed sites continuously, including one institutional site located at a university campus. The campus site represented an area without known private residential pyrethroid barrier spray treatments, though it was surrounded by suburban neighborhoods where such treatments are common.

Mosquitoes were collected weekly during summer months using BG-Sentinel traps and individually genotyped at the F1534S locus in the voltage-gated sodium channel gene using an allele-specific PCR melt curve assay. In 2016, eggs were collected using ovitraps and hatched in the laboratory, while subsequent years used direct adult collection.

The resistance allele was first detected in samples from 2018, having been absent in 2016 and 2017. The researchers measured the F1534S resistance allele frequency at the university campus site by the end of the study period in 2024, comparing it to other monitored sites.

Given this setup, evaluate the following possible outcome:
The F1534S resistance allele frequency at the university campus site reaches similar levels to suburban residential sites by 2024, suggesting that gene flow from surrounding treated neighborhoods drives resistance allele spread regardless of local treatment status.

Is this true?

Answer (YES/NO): YES